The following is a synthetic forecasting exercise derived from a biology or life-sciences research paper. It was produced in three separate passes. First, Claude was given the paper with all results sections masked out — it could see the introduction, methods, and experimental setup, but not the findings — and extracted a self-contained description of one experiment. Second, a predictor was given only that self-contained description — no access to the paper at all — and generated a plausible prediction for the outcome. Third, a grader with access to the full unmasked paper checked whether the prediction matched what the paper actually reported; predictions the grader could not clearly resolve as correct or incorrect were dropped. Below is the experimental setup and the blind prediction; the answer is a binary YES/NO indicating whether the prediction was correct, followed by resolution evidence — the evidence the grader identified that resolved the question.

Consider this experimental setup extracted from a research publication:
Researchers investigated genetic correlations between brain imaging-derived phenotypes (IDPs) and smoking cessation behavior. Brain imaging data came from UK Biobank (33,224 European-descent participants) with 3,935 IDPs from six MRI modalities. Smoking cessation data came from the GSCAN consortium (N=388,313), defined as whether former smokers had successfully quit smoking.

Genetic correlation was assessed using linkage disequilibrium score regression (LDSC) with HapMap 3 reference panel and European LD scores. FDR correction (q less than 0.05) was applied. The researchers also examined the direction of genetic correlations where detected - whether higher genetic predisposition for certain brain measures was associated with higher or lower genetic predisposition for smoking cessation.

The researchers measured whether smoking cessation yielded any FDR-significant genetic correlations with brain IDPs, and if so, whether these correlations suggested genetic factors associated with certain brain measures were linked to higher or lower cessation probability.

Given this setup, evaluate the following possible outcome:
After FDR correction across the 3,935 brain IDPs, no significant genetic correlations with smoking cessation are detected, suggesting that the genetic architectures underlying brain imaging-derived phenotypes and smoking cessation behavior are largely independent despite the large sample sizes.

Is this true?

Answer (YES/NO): NO